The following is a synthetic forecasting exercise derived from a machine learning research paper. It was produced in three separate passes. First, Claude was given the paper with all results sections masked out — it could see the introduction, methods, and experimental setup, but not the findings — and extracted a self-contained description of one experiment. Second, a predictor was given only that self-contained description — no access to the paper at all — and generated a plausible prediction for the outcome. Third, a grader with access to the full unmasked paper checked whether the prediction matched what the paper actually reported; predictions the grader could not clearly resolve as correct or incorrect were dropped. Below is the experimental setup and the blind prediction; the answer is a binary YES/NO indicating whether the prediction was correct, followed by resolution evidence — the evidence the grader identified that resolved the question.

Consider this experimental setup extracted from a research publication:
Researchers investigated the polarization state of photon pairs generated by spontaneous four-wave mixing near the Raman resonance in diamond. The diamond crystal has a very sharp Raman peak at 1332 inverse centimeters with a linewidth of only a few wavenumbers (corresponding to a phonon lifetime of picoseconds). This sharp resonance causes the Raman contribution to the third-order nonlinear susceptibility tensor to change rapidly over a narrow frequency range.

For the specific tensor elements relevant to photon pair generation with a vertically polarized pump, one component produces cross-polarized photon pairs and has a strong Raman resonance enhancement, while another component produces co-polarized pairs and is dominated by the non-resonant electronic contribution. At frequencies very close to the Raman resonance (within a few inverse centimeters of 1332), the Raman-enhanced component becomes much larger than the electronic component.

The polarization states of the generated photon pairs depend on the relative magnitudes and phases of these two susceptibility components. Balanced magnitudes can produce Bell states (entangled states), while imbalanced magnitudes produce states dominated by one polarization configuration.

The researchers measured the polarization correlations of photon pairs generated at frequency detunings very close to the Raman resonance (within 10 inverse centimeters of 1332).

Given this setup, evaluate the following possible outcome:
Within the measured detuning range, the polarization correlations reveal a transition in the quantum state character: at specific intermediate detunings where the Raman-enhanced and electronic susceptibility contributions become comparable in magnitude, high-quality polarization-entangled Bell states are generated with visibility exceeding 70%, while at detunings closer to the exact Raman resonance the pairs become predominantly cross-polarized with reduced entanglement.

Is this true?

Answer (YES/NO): NO